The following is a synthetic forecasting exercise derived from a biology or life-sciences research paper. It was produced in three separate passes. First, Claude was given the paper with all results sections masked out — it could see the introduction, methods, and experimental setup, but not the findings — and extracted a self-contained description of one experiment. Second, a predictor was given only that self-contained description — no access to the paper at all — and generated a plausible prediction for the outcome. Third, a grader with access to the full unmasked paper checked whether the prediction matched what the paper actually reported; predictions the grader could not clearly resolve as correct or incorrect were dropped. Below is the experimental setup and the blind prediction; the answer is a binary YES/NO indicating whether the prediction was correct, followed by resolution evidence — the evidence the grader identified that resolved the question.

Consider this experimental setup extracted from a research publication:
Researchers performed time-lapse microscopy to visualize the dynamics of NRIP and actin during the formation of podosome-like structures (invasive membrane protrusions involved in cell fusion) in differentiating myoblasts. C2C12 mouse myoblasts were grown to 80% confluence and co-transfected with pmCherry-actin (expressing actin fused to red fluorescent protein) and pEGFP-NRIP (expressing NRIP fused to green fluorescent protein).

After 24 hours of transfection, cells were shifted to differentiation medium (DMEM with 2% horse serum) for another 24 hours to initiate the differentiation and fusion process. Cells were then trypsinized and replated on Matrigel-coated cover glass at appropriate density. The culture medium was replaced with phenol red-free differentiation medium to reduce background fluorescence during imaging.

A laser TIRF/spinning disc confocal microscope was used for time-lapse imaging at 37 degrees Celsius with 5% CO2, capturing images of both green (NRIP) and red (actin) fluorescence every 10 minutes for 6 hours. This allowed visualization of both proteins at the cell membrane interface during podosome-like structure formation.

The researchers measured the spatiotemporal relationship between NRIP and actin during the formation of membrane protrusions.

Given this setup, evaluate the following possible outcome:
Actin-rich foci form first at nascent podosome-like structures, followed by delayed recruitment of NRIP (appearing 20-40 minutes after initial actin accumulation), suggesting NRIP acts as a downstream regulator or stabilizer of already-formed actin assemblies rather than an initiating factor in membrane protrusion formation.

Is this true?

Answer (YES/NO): NO